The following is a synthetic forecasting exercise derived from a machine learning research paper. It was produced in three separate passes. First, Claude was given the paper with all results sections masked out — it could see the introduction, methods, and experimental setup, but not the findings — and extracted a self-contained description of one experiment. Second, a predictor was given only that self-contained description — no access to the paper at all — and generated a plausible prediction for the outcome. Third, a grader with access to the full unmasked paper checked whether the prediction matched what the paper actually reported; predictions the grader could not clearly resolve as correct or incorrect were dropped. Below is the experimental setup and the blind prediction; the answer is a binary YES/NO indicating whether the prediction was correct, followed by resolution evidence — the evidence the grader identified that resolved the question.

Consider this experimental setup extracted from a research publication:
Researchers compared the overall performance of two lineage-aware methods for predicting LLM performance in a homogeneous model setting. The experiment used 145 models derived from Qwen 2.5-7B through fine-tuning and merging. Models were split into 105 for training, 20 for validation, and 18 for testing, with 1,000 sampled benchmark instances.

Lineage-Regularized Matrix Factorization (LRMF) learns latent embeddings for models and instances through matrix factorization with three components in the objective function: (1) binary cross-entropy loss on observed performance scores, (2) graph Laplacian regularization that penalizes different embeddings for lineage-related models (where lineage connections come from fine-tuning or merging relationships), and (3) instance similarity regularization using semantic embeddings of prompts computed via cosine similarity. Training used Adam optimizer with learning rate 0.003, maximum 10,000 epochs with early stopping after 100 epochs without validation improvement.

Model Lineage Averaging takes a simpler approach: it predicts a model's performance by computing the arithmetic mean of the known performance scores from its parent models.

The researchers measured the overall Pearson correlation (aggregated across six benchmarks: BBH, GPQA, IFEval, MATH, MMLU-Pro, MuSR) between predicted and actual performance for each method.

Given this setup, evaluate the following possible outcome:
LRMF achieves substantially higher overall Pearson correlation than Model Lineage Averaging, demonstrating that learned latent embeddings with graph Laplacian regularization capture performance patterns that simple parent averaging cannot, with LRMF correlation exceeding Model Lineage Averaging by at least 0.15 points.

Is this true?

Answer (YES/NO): YES